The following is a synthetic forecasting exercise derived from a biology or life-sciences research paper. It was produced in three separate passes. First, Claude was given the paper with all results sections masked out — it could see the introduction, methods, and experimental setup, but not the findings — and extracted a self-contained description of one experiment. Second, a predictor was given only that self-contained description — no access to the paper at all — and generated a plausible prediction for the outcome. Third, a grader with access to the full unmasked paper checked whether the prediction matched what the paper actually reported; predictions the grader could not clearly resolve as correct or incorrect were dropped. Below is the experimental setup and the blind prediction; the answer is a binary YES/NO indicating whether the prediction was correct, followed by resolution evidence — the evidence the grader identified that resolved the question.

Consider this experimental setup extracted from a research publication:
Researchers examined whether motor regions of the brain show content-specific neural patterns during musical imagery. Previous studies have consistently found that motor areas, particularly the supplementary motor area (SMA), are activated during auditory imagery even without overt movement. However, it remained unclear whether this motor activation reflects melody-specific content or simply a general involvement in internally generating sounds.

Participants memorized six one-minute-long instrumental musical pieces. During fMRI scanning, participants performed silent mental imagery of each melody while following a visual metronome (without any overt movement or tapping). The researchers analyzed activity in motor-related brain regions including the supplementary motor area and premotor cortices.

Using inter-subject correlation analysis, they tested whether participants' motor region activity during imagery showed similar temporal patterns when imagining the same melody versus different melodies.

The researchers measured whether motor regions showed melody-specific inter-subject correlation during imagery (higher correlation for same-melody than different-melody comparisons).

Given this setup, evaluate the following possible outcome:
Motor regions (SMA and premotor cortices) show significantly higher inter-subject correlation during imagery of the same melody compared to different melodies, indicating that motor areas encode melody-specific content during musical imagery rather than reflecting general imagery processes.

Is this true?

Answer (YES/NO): NO